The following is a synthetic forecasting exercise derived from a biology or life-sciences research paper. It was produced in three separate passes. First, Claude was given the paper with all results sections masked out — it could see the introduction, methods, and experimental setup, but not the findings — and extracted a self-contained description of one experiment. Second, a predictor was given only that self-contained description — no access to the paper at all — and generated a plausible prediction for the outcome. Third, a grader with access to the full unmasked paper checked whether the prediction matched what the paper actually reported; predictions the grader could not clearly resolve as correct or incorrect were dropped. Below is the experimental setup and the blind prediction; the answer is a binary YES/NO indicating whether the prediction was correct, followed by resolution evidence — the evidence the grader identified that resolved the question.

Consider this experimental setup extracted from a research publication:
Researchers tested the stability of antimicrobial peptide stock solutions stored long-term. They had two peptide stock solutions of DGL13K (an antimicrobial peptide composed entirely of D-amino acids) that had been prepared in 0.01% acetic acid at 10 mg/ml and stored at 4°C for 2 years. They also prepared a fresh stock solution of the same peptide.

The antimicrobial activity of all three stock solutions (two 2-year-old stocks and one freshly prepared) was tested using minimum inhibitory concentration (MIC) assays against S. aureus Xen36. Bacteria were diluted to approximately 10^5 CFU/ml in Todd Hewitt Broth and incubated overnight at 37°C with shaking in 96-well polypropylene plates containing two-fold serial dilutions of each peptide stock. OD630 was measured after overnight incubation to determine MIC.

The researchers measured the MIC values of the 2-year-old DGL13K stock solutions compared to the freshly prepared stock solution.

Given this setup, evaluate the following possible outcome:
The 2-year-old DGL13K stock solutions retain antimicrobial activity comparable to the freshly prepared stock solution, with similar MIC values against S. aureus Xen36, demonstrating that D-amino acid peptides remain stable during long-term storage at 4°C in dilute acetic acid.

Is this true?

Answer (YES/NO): YES